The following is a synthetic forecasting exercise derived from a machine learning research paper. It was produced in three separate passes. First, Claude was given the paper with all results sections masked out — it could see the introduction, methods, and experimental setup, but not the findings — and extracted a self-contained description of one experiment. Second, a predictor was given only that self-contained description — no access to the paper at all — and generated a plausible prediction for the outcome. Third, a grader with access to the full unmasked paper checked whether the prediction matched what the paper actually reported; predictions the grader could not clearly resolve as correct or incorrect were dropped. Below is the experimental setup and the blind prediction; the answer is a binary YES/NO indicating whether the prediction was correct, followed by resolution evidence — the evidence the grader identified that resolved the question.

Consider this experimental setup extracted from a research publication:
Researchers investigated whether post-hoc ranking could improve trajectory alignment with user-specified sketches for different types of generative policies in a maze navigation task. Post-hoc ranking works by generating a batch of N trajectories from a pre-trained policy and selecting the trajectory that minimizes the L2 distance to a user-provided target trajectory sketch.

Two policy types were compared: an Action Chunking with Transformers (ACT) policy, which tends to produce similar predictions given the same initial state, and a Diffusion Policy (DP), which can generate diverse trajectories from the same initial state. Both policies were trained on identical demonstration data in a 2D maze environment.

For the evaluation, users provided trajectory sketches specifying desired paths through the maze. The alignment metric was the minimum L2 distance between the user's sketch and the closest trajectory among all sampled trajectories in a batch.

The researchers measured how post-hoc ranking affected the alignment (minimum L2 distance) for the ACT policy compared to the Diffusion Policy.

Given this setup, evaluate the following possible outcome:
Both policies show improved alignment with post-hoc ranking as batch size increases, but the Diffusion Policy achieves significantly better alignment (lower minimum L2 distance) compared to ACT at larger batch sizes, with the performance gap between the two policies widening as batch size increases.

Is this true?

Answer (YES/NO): NO